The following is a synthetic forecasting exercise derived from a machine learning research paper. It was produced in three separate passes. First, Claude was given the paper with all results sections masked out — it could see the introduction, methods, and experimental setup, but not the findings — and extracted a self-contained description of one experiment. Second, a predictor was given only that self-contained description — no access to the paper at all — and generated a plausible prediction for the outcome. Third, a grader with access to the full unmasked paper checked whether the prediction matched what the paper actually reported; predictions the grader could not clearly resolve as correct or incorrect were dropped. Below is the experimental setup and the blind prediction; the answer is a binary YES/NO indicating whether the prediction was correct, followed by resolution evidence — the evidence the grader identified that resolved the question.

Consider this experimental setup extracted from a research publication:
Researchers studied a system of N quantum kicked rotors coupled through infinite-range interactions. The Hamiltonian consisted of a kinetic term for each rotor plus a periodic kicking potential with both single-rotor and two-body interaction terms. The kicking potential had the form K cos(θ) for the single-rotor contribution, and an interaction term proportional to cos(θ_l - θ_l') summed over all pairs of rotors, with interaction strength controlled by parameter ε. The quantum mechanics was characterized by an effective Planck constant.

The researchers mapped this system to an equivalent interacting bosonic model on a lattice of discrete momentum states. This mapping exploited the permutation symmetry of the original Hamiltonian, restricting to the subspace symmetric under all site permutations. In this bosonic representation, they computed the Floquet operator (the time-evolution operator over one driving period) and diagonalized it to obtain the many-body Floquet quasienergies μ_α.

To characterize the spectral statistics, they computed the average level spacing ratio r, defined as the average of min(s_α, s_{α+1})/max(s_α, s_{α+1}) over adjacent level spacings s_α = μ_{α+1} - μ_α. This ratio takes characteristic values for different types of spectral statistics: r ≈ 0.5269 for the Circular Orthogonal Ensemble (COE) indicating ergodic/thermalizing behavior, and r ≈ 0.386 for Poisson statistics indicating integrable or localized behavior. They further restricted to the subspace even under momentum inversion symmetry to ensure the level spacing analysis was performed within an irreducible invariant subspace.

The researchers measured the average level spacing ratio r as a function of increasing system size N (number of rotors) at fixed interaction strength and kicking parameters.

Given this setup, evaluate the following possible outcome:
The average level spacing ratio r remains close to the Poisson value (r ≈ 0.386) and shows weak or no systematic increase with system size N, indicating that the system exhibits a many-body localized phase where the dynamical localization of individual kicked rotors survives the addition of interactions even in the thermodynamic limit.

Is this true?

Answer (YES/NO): NO